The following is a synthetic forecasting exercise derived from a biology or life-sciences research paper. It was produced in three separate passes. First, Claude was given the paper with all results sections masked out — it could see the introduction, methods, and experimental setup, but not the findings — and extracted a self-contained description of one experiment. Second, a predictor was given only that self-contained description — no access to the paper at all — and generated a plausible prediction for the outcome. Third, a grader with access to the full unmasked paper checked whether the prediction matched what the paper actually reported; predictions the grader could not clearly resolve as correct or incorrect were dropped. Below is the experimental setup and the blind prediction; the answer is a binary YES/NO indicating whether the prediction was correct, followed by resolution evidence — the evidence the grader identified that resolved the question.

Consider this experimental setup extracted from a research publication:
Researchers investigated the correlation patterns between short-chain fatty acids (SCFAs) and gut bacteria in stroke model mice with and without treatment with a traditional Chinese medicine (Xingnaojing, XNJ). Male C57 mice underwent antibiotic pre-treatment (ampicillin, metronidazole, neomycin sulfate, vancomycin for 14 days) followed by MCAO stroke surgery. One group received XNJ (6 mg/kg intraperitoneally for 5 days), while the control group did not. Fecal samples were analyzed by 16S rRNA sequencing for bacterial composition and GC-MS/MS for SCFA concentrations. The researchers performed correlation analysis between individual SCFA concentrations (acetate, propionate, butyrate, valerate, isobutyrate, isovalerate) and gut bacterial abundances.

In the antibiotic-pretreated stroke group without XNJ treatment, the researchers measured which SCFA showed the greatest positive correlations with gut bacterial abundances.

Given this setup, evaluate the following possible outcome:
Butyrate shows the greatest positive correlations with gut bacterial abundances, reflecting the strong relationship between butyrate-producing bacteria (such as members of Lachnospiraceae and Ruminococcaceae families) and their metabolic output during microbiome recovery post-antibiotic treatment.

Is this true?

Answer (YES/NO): YES